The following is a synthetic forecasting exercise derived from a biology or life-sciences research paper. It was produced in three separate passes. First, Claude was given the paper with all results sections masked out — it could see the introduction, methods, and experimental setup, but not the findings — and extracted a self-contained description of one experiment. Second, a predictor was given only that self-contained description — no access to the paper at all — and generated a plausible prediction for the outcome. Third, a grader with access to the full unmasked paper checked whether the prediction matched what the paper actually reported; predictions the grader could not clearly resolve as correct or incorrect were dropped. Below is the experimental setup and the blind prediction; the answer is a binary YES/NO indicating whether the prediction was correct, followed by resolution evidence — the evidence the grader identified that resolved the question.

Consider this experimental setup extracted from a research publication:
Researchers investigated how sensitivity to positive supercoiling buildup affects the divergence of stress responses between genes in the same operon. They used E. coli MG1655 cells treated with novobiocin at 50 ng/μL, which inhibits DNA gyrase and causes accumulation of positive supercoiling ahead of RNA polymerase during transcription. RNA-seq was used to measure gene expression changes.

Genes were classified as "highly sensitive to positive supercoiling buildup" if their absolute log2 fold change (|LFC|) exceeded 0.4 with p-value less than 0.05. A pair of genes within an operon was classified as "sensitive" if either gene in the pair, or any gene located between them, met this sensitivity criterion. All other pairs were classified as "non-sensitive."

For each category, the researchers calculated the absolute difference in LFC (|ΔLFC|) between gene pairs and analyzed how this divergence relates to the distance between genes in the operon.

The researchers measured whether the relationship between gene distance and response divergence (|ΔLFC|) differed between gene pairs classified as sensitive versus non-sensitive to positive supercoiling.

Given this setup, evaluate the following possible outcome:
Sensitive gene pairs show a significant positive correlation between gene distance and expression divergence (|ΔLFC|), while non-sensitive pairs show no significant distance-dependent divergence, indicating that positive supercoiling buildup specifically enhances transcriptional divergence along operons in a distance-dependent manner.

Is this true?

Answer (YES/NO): NO